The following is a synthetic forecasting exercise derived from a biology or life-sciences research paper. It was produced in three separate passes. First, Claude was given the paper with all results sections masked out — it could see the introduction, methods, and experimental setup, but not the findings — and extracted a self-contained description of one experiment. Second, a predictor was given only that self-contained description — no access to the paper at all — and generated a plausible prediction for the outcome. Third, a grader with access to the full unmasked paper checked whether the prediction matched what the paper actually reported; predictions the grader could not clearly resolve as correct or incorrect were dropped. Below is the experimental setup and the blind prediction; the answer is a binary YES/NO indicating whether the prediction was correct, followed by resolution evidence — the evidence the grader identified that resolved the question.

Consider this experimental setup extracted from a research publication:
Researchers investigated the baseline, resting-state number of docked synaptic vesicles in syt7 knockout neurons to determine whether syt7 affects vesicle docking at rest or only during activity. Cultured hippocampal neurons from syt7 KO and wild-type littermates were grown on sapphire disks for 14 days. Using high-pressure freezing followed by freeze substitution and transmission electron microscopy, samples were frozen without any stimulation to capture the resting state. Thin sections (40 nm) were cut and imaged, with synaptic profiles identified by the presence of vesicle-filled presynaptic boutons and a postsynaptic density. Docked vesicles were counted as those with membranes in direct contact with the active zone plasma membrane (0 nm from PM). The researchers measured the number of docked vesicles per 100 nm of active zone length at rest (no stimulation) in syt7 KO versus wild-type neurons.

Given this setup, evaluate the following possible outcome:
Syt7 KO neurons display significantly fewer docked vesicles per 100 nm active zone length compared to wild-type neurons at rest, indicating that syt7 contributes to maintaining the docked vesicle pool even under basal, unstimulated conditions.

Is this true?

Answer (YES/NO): NO